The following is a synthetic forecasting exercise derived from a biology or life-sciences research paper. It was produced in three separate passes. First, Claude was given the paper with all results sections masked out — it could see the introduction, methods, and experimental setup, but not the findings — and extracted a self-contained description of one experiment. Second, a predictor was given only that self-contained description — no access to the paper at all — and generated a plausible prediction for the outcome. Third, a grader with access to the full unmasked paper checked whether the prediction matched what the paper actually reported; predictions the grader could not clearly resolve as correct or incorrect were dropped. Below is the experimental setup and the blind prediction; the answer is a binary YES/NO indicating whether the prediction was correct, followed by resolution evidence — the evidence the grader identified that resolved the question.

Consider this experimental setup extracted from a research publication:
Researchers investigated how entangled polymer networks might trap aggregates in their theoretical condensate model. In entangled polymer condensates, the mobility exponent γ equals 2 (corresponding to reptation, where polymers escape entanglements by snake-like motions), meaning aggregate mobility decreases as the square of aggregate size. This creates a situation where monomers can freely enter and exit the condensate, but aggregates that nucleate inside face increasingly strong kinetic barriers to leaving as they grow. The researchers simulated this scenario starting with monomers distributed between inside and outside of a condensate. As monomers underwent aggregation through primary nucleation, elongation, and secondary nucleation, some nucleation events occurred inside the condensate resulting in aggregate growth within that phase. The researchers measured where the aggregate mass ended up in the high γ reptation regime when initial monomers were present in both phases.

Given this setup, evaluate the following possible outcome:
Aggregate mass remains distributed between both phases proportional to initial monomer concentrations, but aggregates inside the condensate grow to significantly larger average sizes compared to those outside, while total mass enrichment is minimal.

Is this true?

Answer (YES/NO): NO